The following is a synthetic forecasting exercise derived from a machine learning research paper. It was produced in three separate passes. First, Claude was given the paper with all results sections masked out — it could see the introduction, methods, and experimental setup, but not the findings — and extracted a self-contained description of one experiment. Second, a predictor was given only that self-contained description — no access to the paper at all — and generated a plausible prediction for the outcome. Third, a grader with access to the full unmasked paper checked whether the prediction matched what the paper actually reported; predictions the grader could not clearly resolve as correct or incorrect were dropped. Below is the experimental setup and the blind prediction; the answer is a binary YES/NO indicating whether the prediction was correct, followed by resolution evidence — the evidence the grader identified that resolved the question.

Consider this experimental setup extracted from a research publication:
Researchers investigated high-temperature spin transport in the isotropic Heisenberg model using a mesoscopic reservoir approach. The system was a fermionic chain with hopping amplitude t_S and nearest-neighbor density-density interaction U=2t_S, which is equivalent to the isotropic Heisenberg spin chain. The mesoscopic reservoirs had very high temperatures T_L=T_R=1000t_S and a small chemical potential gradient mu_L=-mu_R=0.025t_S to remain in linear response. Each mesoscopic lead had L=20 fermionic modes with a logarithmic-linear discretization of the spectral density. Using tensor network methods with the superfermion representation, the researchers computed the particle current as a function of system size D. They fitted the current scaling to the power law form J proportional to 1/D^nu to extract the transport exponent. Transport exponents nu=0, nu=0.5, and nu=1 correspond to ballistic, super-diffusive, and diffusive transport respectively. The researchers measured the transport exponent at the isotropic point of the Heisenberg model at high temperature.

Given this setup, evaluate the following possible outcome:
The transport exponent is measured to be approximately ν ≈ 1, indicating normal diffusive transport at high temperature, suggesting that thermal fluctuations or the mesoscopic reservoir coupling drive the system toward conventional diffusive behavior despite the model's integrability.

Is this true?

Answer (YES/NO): NO